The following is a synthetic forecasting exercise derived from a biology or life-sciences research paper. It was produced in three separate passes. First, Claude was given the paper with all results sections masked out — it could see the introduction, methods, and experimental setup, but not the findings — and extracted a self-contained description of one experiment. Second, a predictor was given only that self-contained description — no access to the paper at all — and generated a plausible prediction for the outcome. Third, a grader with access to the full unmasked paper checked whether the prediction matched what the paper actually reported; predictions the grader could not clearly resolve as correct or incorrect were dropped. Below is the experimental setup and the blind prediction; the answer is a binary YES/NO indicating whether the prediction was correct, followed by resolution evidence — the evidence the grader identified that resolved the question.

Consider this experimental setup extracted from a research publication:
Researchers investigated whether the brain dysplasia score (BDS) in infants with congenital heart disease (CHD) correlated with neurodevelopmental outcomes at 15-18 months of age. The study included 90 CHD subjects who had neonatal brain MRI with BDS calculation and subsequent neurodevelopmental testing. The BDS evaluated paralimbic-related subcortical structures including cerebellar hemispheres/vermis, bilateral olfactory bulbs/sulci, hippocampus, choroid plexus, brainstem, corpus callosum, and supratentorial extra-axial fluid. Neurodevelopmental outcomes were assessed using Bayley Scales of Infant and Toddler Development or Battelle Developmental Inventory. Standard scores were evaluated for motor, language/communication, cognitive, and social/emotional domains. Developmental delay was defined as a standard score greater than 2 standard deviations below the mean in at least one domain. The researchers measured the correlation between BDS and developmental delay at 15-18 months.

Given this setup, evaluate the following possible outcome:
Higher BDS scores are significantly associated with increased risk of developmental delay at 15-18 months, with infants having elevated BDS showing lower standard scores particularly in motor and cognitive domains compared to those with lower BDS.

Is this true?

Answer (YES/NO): NO